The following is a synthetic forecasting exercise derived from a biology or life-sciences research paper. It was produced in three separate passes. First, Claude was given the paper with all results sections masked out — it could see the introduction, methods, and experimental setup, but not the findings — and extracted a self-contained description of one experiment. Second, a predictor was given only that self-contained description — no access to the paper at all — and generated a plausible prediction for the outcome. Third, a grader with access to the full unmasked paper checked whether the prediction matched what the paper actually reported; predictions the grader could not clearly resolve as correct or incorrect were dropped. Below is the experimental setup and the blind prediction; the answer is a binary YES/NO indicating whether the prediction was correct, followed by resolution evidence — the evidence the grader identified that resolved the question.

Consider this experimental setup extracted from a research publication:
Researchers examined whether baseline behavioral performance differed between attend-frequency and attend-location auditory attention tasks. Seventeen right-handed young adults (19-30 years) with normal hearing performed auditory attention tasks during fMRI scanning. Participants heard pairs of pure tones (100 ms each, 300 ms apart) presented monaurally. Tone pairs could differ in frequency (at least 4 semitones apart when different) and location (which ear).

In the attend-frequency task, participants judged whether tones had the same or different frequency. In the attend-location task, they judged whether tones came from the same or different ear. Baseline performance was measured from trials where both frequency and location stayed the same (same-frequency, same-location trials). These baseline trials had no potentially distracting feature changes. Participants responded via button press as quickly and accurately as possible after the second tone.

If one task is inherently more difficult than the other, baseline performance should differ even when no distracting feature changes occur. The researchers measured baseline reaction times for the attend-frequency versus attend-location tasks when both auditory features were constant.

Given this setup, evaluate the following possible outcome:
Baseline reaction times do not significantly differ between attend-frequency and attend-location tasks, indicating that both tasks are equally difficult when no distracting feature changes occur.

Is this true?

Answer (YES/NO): YES